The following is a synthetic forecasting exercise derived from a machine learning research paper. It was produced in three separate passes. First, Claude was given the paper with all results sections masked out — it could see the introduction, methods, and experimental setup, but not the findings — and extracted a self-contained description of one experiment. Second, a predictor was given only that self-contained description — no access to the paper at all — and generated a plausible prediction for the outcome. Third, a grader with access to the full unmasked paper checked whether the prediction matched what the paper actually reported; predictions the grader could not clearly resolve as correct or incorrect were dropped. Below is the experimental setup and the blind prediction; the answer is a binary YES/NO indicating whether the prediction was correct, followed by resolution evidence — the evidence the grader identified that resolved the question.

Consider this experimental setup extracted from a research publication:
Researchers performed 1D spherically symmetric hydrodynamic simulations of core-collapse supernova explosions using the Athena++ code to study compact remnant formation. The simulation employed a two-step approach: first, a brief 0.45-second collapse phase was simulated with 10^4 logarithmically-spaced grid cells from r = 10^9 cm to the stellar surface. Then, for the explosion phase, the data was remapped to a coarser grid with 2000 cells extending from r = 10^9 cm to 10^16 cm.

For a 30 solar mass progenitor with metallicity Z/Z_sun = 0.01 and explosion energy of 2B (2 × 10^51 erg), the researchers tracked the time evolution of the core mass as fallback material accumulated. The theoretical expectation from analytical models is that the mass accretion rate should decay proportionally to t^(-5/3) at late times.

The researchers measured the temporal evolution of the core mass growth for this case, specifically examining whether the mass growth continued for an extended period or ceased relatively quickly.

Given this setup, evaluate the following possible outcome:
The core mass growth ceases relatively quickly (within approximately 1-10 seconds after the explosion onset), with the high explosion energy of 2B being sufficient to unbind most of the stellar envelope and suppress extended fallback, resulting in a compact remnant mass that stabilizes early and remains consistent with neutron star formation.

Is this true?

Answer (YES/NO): NO